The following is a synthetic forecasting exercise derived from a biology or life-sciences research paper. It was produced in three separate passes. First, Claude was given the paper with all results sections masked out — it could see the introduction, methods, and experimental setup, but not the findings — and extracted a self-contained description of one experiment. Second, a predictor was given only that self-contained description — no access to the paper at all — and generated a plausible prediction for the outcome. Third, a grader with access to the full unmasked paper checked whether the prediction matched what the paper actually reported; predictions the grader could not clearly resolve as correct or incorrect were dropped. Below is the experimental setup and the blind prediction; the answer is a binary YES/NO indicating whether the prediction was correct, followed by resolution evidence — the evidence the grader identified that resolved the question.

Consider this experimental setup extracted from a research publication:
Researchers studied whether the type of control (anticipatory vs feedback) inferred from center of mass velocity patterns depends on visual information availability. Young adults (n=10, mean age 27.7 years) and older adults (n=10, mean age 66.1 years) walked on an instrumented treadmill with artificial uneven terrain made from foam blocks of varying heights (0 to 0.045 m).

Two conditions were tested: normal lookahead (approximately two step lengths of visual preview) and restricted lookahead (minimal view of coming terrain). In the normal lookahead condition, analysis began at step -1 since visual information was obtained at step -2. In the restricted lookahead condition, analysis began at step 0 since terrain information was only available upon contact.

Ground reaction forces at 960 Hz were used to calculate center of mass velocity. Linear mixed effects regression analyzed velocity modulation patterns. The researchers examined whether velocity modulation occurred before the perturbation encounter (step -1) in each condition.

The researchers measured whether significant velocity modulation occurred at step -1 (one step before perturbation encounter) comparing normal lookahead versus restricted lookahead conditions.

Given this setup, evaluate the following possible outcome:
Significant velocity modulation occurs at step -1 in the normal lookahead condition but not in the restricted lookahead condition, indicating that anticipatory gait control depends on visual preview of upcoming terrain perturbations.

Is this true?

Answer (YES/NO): YES